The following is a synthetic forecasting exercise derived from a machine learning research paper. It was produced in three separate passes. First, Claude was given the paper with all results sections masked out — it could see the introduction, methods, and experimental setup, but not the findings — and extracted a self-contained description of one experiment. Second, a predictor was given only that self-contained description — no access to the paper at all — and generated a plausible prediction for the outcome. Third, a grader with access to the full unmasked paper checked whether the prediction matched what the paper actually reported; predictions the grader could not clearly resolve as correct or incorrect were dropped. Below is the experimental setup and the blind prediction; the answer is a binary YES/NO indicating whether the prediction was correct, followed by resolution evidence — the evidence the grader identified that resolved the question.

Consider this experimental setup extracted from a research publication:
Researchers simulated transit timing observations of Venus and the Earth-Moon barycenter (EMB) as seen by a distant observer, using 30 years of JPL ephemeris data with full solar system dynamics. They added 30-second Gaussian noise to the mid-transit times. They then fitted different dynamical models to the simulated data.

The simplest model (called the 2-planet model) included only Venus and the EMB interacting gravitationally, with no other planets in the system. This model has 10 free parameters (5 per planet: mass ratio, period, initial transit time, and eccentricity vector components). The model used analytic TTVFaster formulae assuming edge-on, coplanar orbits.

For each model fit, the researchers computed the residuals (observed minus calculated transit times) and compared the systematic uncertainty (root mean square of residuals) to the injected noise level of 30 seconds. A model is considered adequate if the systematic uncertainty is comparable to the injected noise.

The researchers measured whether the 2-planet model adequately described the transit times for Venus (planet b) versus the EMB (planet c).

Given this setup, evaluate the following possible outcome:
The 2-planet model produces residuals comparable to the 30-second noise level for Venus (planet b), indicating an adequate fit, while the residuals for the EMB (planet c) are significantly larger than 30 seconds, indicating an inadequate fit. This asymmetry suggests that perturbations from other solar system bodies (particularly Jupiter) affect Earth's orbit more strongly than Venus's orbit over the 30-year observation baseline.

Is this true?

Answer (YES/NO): NO